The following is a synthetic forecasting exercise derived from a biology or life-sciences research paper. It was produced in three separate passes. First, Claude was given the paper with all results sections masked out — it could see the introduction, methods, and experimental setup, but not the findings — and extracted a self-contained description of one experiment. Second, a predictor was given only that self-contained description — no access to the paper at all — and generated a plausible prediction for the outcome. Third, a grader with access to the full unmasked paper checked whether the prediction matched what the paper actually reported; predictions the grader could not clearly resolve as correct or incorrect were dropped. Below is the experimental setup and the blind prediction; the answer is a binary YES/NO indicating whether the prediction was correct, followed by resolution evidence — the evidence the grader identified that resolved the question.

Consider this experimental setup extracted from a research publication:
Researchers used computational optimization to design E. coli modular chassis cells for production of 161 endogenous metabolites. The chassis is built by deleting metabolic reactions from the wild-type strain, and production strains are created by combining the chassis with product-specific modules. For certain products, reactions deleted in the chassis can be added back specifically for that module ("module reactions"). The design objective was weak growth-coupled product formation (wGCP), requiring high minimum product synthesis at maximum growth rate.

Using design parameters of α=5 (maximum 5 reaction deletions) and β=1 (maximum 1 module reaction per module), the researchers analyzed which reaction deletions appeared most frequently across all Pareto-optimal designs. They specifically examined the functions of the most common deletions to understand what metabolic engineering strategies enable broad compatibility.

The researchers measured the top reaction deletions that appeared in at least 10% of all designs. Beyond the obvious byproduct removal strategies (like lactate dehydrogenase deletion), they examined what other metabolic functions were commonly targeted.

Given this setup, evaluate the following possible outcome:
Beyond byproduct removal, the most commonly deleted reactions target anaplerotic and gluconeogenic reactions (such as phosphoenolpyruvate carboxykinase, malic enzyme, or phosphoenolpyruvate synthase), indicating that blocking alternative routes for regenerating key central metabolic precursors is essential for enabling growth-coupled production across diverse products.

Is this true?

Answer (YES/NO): NO